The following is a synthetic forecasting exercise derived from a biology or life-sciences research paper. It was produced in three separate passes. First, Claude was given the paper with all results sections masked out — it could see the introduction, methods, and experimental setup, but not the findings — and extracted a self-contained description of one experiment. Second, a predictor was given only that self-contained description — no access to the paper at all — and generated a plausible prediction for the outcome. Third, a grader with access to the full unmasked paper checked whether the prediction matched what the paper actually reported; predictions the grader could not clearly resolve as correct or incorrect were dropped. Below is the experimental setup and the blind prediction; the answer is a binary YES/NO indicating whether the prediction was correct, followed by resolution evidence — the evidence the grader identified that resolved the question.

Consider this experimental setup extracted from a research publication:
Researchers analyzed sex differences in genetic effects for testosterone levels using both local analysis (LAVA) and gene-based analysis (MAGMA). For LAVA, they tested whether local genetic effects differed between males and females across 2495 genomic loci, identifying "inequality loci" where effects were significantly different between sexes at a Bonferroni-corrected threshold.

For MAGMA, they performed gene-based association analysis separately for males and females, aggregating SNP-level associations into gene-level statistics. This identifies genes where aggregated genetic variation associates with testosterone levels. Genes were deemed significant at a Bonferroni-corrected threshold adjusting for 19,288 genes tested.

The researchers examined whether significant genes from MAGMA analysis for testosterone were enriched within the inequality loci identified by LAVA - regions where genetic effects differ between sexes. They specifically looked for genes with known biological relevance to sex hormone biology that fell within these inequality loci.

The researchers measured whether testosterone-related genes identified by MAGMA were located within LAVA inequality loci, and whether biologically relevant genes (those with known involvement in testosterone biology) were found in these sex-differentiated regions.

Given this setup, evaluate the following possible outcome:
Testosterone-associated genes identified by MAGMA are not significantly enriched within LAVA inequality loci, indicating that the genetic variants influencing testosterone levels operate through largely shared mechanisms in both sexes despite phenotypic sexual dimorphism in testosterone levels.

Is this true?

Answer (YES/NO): NO